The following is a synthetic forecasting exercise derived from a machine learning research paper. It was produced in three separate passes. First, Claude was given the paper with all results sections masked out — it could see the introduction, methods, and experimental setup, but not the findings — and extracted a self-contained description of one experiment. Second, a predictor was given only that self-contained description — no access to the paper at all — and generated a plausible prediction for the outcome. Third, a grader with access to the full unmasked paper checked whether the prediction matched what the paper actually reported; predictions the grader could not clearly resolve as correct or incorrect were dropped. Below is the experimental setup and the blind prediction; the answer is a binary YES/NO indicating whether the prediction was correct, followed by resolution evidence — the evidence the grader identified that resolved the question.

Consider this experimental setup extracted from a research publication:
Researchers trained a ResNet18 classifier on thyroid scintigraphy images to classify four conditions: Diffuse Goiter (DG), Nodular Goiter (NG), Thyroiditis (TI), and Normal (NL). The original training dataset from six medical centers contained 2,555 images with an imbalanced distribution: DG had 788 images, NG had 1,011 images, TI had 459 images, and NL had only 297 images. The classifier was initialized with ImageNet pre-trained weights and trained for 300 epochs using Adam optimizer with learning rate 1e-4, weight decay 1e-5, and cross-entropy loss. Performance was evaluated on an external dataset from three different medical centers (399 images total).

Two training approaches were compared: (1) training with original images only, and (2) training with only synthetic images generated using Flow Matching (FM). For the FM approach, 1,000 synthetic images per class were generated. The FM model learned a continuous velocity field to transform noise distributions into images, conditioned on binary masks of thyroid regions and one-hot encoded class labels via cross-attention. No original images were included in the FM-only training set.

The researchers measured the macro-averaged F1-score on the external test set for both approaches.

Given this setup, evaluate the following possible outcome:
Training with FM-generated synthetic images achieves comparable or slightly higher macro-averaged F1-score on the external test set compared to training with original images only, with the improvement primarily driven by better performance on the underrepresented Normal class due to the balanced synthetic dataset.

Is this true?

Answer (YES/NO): NO